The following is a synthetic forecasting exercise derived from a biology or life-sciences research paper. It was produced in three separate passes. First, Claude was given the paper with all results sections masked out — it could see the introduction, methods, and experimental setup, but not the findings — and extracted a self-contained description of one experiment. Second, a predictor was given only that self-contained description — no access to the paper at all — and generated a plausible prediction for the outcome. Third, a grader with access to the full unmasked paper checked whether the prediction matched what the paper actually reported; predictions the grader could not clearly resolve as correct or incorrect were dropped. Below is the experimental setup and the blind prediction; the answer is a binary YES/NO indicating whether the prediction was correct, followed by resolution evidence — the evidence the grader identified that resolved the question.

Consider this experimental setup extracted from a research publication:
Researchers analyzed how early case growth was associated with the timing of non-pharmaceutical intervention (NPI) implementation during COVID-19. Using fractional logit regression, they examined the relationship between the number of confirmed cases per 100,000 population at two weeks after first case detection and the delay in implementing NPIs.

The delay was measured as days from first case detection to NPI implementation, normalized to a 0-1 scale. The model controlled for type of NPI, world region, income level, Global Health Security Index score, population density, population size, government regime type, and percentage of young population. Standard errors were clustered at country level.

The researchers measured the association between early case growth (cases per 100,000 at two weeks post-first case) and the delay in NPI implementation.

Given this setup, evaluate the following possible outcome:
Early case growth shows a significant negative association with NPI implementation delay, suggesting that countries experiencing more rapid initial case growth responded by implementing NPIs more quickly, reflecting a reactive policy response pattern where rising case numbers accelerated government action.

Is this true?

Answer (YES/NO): YES